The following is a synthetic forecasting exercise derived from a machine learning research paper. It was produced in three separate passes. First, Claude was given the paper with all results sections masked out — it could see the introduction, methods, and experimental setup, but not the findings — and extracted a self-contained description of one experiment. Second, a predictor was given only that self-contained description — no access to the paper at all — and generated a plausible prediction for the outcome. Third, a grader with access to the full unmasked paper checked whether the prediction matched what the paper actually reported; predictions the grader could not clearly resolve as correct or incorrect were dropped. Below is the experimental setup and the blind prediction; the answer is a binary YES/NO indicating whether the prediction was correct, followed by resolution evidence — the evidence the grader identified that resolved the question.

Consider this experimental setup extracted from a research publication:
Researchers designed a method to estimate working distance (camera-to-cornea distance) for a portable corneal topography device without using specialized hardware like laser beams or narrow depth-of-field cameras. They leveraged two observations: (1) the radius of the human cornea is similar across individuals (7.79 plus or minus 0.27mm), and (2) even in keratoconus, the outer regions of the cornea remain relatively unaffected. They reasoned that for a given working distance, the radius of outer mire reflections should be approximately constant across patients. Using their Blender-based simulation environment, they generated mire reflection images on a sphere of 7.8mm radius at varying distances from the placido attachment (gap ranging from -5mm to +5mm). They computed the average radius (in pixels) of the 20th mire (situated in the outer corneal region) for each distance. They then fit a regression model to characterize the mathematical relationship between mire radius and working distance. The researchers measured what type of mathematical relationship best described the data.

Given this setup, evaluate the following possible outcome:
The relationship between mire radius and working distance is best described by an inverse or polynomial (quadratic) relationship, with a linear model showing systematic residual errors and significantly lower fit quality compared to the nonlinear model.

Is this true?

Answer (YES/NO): NO